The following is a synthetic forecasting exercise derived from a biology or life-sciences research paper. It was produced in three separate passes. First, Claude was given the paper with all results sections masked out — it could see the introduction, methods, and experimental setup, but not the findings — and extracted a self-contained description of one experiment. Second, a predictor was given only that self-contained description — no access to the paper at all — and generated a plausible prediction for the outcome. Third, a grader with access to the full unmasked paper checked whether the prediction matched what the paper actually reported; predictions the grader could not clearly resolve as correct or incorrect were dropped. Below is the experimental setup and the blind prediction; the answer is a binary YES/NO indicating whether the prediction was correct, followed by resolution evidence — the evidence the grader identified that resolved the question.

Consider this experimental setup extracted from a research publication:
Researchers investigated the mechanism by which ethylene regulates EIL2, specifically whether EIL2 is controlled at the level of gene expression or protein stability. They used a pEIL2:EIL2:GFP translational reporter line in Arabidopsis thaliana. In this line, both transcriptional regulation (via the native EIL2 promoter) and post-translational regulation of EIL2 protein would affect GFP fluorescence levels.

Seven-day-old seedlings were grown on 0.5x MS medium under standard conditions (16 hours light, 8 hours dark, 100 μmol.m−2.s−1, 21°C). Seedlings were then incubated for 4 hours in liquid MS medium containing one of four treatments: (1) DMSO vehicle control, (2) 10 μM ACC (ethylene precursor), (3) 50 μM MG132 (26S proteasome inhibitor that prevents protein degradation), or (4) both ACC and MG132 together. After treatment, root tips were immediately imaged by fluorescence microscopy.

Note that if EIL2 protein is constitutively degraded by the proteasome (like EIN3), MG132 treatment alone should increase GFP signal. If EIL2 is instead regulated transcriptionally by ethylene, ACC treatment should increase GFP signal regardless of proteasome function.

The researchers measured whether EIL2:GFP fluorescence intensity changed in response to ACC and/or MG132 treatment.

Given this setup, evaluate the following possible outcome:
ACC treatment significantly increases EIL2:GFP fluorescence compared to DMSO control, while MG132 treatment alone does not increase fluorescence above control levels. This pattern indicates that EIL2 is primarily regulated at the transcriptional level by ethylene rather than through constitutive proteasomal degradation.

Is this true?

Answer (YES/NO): YES